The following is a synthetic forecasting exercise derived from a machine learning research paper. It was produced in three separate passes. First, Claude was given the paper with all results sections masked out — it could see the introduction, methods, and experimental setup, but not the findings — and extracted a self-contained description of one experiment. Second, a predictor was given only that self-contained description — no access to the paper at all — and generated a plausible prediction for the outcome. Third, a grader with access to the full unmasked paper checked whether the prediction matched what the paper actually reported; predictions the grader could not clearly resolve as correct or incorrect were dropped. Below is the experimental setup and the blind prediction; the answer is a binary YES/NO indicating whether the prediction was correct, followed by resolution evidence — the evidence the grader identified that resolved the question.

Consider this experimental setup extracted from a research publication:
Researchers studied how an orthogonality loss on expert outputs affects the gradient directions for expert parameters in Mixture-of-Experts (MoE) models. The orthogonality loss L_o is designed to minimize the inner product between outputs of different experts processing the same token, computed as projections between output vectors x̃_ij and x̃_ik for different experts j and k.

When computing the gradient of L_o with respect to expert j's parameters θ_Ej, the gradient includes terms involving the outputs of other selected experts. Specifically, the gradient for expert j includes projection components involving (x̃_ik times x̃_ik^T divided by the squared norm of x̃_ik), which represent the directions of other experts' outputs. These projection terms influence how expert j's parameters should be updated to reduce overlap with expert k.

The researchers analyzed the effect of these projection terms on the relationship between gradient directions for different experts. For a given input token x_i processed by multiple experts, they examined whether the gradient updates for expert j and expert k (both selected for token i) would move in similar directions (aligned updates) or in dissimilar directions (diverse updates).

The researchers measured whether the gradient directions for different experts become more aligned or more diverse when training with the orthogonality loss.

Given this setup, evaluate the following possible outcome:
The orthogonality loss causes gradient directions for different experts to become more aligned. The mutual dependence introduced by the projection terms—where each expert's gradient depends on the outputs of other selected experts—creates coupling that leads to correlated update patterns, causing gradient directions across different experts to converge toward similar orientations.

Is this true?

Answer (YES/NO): NO